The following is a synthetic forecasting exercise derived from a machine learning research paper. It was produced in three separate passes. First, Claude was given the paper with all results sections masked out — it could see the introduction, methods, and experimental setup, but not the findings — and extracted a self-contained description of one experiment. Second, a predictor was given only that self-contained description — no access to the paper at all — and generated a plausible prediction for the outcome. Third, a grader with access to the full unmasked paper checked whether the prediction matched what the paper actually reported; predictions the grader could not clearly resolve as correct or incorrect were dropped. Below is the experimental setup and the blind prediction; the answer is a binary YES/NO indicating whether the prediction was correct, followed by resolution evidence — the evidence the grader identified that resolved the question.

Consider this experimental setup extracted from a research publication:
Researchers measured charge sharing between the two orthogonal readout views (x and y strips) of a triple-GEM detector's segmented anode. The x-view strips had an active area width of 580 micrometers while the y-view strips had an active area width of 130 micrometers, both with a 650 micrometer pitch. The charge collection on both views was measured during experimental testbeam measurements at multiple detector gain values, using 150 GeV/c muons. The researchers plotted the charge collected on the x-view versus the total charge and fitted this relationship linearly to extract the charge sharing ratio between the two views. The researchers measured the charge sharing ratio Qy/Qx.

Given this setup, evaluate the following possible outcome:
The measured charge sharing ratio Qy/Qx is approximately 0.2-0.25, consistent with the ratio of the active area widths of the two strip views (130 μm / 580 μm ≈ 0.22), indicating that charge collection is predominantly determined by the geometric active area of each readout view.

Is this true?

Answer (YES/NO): NO